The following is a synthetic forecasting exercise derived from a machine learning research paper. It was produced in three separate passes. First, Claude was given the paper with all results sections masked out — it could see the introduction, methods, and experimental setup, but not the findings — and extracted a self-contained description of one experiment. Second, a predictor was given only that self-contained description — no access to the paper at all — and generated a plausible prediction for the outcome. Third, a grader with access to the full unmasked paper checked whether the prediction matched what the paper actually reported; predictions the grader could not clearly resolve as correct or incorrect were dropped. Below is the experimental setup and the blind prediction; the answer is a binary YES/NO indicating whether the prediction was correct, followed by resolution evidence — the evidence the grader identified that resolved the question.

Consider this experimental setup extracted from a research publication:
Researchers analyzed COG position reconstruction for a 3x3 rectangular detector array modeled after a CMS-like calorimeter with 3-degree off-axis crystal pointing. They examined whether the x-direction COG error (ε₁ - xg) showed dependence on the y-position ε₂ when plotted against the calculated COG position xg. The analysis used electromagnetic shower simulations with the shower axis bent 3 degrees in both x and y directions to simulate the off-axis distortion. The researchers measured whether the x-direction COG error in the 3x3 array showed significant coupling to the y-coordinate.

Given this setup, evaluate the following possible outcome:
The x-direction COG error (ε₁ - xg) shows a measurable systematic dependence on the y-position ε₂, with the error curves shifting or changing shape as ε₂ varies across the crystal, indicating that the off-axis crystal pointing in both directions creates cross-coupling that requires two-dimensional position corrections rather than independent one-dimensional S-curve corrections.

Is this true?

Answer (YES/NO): NO